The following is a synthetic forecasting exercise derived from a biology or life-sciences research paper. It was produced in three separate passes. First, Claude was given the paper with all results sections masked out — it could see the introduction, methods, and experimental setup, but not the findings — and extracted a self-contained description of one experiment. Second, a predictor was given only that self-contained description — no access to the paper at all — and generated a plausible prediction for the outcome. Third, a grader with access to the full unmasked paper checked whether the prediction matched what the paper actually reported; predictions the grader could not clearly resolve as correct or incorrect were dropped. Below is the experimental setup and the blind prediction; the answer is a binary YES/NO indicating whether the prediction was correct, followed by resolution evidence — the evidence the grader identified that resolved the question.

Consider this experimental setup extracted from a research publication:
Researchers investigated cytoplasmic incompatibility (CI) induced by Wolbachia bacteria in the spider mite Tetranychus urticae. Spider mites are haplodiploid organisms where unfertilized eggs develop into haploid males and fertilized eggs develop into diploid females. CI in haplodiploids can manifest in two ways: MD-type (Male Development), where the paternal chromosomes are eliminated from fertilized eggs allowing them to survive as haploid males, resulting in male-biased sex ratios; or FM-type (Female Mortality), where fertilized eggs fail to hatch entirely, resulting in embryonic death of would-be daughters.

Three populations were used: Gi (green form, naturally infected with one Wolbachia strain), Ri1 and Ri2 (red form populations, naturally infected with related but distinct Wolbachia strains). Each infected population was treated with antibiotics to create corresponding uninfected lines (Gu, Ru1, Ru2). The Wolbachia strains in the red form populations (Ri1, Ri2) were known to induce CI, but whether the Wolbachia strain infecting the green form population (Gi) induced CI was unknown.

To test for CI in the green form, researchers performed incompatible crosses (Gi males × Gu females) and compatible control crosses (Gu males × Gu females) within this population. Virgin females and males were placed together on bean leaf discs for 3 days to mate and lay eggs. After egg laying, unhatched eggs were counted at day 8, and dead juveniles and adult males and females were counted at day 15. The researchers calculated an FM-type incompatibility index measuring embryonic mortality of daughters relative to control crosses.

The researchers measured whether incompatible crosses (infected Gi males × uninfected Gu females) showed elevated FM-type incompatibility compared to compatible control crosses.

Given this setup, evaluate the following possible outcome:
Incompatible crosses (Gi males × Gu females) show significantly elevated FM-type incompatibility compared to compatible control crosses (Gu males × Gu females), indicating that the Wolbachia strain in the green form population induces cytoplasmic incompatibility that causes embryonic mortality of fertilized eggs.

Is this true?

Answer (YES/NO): NO